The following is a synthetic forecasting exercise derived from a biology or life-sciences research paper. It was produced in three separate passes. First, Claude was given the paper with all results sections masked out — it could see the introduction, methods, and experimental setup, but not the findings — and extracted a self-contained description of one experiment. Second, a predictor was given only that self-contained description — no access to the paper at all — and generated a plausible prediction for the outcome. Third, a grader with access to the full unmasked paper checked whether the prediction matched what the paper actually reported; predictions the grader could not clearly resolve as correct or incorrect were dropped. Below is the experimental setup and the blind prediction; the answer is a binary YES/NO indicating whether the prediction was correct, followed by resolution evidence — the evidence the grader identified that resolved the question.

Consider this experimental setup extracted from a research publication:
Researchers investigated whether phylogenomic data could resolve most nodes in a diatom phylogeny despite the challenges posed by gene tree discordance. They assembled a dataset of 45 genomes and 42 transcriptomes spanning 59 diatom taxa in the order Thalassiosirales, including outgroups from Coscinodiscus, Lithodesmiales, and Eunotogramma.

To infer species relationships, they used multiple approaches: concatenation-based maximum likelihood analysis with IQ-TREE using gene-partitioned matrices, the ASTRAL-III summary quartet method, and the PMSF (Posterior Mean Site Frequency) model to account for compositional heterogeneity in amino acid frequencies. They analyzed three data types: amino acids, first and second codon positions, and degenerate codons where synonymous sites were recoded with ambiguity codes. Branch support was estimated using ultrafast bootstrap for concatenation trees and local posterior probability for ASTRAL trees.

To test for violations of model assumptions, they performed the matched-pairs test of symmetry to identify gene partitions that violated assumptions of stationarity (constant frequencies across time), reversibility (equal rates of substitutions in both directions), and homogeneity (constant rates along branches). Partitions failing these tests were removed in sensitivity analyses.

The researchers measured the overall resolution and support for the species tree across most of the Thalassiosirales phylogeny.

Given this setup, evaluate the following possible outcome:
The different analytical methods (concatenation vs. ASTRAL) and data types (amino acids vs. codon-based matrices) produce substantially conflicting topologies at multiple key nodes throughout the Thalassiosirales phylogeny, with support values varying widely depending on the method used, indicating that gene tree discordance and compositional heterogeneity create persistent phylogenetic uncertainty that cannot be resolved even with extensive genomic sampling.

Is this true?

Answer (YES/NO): NO